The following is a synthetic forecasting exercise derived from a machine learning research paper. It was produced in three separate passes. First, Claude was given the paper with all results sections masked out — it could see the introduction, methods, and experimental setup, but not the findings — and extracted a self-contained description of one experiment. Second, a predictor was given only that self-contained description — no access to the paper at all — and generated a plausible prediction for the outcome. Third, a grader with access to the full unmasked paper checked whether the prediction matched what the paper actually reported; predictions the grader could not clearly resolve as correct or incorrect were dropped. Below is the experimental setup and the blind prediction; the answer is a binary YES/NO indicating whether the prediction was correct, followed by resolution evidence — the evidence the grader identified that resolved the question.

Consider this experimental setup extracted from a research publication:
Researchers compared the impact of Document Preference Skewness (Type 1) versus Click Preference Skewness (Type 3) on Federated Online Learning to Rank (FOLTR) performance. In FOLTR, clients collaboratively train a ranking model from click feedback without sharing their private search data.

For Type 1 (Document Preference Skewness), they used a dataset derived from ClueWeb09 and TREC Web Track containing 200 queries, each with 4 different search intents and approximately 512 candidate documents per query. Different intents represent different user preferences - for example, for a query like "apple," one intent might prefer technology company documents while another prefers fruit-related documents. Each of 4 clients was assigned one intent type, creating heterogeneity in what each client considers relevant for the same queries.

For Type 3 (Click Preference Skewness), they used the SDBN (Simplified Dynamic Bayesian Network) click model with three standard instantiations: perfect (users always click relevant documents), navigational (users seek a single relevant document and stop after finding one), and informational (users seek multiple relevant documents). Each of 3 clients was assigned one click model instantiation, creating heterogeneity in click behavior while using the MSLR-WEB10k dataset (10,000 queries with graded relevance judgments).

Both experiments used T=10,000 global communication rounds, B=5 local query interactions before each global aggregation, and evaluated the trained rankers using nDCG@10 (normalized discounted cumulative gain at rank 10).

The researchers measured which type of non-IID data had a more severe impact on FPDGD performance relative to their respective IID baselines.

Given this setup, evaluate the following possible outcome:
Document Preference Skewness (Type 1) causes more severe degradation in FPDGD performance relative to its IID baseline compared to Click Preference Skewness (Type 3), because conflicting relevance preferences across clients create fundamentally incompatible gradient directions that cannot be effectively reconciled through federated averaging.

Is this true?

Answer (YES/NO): YES